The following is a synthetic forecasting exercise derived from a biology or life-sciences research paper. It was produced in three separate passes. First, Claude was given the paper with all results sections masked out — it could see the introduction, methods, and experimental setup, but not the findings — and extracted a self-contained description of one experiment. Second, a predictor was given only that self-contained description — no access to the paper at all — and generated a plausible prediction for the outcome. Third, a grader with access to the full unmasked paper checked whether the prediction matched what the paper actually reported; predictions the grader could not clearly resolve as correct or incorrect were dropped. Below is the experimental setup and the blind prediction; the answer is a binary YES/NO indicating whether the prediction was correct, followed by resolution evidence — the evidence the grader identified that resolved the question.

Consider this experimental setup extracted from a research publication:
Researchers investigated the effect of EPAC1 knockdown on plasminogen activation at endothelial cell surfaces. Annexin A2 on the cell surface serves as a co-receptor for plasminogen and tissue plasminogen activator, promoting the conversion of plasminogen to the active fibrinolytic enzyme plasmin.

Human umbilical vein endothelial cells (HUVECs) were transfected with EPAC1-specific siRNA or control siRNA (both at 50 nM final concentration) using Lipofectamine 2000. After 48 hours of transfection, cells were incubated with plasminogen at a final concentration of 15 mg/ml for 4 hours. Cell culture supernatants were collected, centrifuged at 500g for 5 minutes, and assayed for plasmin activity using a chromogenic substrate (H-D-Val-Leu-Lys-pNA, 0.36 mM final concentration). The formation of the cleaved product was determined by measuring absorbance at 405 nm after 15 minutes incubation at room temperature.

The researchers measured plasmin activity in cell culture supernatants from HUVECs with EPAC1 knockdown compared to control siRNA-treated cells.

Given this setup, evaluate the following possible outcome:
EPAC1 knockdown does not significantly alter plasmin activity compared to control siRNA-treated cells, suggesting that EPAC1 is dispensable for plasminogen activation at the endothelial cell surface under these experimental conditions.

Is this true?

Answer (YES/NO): NO